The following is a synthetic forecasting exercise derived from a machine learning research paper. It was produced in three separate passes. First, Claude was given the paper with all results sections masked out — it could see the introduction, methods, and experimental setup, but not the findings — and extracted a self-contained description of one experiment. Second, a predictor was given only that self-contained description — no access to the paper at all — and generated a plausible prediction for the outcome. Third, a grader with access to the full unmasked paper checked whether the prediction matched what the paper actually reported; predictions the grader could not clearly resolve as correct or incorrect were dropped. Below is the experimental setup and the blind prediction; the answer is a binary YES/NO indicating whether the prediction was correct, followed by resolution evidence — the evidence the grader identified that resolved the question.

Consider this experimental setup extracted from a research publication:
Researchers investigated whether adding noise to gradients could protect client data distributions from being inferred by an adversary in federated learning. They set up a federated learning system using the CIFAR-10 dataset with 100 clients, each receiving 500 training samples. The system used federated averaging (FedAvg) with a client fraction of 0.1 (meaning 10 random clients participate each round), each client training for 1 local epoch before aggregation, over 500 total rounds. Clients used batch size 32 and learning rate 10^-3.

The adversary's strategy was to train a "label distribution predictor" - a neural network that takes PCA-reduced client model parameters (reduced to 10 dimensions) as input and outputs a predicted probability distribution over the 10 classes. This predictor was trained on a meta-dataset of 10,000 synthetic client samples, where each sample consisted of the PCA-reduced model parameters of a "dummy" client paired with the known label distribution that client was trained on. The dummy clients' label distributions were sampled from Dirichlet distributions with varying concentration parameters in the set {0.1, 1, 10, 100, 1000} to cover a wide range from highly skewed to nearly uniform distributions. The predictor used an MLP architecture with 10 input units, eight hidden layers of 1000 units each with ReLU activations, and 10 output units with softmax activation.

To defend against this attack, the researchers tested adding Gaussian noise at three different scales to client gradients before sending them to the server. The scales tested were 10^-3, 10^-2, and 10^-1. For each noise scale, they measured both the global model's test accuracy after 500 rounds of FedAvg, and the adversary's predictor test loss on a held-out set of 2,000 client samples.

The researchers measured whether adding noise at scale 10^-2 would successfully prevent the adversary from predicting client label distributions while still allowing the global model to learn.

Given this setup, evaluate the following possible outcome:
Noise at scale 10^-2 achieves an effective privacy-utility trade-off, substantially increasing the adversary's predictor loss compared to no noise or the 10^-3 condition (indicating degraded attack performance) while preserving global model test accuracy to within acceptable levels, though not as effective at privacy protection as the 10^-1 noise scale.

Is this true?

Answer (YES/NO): NO